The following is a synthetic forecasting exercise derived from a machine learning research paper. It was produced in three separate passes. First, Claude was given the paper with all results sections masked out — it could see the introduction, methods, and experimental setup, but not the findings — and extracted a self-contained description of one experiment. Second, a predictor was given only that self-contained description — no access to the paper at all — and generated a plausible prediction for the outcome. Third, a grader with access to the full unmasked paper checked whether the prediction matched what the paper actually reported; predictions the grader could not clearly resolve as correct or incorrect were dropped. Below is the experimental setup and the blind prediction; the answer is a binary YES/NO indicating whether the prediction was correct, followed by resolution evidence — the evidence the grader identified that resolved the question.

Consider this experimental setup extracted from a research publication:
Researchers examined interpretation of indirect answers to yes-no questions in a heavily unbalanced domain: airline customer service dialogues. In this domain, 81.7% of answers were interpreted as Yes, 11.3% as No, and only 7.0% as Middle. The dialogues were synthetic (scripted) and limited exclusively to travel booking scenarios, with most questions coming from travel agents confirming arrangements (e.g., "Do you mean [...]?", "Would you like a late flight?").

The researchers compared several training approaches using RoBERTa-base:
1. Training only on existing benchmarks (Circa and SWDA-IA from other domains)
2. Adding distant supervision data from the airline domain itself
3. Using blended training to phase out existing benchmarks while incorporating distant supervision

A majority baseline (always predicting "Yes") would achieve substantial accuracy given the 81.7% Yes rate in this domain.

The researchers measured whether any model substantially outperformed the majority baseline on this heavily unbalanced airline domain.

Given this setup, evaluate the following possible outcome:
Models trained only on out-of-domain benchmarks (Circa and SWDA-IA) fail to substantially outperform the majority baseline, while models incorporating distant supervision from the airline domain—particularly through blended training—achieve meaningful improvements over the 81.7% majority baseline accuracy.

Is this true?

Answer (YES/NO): NO